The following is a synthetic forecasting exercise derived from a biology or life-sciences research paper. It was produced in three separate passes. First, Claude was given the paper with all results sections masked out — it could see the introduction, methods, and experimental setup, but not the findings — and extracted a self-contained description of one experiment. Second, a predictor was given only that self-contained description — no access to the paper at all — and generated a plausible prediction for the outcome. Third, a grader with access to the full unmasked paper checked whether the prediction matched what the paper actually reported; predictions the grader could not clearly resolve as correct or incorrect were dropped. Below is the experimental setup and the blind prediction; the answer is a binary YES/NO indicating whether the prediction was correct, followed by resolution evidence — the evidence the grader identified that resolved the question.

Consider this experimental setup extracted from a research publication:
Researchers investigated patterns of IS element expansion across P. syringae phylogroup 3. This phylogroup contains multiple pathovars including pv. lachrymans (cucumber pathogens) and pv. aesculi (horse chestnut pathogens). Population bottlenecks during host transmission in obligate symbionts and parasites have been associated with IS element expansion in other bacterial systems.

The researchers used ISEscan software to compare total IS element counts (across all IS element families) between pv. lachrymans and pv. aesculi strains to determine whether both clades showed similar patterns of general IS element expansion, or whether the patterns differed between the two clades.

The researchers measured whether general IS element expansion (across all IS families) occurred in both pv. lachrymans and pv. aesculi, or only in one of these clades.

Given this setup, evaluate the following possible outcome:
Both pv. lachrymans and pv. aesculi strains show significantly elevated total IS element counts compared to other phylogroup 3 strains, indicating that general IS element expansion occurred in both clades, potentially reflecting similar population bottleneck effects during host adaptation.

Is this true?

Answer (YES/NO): NO